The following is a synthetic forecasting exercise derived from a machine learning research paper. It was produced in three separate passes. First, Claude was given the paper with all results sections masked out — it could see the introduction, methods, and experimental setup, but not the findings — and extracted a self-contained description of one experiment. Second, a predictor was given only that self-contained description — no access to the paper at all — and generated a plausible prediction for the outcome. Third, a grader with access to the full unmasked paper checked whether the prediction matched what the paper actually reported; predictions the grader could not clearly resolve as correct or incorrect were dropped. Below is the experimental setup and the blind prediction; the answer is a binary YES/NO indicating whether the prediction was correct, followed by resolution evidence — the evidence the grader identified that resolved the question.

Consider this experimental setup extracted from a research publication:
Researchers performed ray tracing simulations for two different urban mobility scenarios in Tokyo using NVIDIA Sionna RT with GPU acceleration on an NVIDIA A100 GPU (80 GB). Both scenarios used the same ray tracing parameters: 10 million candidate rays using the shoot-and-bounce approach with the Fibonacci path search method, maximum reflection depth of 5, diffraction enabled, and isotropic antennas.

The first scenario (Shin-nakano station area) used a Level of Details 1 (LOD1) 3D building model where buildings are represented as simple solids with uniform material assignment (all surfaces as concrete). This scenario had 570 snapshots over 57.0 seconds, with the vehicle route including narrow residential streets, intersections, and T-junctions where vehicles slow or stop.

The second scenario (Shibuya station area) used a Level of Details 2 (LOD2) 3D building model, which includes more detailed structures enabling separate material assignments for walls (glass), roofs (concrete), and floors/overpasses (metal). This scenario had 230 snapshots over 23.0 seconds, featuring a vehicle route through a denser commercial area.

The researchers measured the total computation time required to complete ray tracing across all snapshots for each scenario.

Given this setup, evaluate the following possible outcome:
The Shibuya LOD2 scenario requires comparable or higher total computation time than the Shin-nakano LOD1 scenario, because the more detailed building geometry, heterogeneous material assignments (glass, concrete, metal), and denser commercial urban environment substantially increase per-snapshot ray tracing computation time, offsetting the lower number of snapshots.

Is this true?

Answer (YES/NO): NO